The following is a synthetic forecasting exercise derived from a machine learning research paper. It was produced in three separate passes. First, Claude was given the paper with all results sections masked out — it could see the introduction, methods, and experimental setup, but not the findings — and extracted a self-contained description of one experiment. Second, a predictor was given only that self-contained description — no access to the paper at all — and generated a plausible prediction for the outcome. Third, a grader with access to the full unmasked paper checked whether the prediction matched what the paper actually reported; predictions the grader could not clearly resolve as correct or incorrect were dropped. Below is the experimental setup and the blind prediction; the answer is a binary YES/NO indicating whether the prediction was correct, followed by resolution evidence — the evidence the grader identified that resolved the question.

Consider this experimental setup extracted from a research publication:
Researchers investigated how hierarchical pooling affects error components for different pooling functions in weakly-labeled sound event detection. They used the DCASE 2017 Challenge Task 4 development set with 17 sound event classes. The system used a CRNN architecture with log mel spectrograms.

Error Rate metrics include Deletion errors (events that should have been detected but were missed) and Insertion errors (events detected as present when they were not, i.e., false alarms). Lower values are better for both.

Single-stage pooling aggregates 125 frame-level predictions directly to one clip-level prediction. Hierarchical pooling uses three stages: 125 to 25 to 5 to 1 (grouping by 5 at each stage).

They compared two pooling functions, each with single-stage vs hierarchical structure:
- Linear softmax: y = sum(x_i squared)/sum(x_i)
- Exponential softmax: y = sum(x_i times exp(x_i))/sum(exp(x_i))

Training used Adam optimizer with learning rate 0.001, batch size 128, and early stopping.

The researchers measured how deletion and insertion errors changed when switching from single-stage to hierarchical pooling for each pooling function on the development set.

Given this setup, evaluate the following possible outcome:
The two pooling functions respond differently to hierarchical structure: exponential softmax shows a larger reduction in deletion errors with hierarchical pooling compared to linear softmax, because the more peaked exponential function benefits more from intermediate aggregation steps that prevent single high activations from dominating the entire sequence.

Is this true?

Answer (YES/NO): YES